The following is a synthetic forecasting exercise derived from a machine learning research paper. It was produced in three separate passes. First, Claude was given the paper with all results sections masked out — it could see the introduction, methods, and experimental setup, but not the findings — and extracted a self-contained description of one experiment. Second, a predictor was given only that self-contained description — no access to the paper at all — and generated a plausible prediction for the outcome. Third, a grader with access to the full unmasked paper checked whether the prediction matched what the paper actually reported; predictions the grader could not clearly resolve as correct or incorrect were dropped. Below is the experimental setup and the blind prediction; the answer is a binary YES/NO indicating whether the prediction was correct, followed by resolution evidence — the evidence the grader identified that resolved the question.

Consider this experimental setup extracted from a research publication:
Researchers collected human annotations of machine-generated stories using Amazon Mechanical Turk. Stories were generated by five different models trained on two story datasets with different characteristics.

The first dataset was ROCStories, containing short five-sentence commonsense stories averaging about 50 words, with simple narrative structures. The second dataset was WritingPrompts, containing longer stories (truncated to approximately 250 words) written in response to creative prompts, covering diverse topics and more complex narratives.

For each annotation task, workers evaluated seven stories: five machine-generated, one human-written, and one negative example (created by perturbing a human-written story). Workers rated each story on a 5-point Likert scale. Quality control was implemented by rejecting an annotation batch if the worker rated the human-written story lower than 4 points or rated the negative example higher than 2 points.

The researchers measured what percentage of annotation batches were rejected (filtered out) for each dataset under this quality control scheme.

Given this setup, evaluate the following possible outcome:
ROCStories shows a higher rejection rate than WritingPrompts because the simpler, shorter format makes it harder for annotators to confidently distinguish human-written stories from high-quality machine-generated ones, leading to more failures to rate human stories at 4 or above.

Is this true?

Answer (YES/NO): NO